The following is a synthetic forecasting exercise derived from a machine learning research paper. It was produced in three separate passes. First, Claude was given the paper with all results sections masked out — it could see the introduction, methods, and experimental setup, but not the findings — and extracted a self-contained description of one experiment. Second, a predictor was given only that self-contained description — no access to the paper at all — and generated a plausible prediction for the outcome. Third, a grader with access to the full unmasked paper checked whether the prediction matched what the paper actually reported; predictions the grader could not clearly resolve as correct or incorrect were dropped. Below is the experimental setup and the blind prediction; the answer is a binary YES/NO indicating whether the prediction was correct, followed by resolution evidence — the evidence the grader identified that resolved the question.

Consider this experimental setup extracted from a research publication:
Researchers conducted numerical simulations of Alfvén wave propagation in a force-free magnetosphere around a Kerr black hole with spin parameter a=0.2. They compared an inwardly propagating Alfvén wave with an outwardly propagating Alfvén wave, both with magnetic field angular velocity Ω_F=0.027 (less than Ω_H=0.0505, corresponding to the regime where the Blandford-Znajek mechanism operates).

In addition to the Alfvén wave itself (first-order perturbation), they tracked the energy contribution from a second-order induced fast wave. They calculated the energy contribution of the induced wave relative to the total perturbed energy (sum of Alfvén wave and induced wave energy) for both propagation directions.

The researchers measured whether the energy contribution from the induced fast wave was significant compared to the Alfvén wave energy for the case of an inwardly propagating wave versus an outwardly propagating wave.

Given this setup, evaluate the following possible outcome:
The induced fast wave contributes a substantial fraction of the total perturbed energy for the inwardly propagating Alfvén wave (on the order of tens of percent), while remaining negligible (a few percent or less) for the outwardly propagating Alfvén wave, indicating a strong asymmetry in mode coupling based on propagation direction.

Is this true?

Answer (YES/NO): NO